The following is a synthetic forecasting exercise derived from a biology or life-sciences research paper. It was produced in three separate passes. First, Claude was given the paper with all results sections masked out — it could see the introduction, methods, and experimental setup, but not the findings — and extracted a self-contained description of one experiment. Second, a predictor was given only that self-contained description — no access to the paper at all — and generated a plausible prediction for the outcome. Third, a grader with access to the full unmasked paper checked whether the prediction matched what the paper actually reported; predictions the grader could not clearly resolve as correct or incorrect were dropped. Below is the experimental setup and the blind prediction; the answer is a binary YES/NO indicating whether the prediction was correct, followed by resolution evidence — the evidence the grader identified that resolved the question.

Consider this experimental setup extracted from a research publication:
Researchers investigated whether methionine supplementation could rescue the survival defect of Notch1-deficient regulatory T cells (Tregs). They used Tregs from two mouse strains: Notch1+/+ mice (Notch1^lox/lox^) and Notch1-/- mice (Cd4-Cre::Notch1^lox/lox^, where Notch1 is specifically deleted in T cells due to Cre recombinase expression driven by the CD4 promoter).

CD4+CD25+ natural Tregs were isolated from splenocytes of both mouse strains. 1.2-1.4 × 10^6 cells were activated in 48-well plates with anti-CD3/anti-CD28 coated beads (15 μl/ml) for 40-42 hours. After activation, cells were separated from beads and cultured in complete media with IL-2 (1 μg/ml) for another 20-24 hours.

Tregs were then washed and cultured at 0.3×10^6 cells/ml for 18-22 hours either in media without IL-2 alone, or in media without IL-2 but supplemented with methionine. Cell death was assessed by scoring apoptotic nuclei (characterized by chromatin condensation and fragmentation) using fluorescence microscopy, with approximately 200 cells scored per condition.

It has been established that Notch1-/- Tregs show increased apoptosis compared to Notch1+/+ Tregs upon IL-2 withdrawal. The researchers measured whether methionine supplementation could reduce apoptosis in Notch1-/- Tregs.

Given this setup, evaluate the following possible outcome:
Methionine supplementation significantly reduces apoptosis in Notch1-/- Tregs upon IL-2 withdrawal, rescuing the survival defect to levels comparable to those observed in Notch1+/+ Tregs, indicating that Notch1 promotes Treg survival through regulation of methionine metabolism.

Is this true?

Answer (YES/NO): NO